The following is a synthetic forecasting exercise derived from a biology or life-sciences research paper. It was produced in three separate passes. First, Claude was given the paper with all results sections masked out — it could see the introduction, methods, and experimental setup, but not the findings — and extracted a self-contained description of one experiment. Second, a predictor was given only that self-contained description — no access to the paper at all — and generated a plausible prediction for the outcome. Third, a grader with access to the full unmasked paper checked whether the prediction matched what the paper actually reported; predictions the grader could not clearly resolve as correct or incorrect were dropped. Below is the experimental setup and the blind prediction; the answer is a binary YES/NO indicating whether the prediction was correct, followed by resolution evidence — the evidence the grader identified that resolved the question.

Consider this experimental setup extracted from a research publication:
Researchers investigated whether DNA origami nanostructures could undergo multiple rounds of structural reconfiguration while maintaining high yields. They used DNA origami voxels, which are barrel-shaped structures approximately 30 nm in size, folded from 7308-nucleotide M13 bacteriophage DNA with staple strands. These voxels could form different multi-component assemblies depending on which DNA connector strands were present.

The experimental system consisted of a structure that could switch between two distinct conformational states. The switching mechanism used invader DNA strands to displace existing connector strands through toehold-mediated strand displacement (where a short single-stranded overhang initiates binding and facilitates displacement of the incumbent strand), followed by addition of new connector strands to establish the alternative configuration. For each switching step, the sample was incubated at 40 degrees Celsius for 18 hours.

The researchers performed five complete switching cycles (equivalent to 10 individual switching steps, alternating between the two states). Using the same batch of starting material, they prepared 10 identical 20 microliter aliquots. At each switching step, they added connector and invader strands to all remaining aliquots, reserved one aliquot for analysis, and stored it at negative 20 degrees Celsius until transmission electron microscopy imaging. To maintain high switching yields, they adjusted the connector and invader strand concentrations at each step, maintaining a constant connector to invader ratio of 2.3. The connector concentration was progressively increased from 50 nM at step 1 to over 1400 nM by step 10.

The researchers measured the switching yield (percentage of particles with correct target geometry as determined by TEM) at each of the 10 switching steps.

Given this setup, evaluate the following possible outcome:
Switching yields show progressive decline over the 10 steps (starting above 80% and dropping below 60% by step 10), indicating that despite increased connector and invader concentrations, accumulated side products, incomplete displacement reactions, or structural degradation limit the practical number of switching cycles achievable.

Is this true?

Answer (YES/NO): NO